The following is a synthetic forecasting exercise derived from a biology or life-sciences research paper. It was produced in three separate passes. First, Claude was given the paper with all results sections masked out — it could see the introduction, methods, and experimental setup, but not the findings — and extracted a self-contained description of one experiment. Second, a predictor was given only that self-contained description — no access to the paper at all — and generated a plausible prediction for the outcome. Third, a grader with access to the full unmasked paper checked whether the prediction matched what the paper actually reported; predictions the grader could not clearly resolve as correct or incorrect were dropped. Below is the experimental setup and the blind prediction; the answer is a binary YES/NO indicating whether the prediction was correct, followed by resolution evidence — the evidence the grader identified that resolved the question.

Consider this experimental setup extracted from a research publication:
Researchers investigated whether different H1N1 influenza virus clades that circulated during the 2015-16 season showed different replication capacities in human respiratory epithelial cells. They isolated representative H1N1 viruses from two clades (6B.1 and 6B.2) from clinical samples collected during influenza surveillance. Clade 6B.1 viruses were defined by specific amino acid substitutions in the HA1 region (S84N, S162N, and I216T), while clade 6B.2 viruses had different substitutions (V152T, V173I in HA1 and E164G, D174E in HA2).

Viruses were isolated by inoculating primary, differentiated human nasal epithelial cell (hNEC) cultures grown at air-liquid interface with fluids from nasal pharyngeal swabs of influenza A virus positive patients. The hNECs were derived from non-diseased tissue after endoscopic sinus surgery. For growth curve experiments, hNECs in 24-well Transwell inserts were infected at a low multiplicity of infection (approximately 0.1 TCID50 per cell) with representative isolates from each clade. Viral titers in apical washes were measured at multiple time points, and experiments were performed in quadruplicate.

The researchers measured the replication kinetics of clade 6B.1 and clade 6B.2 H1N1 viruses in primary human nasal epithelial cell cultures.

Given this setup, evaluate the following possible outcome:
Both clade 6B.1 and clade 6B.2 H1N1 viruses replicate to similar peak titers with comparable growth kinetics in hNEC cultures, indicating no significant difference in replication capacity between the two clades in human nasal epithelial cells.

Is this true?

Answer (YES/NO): YES